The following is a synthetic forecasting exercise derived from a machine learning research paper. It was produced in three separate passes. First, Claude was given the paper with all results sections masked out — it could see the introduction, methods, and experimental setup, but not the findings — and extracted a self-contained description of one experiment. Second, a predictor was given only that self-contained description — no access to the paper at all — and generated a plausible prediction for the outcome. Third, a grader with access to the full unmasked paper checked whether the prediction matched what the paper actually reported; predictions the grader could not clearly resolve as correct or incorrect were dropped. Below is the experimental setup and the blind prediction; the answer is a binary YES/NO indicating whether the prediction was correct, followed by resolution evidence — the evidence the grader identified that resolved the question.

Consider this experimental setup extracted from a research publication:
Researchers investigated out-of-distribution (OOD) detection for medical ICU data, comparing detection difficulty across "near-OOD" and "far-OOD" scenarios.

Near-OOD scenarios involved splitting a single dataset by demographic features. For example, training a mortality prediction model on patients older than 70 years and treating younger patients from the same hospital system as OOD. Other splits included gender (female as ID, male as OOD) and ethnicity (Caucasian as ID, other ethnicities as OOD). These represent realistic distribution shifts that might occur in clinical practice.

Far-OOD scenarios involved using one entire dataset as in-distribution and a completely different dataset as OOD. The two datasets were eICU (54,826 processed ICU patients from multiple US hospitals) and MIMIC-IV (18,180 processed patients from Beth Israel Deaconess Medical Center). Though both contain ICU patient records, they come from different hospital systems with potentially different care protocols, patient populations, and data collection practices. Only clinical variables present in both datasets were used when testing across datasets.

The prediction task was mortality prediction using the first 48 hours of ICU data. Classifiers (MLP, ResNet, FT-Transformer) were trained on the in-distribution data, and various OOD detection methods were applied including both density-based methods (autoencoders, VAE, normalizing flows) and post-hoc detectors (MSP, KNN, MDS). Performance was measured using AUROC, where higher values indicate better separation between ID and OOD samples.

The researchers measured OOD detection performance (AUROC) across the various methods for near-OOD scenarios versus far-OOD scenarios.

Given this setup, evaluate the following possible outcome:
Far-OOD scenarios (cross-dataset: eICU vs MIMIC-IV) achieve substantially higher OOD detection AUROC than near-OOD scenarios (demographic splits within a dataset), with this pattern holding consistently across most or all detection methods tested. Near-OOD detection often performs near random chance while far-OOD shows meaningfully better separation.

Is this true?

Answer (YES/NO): YES